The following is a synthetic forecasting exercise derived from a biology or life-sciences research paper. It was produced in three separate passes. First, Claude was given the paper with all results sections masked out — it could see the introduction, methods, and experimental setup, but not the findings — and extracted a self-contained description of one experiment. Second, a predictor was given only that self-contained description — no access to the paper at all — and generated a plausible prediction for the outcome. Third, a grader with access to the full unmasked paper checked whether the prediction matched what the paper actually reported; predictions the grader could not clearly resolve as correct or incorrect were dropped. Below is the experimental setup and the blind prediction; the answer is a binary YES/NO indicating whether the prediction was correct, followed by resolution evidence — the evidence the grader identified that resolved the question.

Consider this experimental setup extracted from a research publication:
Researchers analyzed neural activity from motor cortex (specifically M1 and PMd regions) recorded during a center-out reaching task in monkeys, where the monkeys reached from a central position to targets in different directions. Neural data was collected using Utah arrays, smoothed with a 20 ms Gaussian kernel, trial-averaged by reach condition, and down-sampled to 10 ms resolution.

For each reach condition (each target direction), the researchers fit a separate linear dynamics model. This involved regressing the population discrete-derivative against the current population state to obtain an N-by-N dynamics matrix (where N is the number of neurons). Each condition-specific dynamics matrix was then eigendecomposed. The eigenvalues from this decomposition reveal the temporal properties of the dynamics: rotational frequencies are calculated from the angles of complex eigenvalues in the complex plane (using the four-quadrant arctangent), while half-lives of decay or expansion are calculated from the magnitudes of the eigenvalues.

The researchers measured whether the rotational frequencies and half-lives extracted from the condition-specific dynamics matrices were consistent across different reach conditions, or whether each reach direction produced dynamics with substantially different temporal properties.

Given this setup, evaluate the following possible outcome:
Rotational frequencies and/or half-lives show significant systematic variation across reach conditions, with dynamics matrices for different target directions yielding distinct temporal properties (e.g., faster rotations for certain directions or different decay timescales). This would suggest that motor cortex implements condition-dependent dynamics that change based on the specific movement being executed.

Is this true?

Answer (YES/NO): NO